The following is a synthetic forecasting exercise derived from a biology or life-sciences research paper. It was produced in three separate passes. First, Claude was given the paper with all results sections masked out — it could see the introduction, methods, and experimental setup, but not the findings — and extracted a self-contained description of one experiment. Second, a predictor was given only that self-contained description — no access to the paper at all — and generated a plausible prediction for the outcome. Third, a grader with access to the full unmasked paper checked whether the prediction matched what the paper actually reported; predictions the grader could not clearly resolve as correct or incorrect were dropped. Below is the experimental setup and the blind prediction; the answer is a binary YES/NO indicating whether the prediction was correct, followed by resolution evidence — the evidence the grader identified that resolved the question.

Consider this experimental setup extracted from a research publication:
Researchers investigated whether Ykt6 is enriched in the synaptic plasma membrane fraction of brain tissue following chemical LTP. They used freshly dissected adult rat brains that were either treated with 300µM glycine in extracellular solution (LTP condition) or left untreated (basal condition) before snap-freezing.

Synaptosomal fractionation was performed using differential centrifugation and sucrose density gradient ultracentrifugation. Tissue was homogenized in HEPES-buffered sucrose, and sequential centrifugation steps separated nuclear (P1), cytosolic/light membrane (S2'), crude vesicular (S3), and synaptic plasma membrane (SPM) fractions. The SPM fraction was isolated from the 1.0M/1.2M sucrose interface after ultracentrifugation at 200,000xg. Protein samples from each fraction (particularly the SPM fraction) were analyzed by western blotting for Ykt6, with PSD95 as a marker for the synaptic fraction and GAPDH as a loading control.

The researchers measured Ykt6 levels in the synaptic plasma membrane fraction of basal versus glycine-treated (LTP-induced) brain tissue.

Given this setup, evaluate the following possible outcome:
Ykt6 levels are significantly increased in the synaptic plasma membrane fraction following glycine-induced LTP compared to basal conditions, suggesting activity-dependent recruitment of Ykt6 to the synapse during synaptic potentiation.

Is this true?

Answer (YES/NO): YES